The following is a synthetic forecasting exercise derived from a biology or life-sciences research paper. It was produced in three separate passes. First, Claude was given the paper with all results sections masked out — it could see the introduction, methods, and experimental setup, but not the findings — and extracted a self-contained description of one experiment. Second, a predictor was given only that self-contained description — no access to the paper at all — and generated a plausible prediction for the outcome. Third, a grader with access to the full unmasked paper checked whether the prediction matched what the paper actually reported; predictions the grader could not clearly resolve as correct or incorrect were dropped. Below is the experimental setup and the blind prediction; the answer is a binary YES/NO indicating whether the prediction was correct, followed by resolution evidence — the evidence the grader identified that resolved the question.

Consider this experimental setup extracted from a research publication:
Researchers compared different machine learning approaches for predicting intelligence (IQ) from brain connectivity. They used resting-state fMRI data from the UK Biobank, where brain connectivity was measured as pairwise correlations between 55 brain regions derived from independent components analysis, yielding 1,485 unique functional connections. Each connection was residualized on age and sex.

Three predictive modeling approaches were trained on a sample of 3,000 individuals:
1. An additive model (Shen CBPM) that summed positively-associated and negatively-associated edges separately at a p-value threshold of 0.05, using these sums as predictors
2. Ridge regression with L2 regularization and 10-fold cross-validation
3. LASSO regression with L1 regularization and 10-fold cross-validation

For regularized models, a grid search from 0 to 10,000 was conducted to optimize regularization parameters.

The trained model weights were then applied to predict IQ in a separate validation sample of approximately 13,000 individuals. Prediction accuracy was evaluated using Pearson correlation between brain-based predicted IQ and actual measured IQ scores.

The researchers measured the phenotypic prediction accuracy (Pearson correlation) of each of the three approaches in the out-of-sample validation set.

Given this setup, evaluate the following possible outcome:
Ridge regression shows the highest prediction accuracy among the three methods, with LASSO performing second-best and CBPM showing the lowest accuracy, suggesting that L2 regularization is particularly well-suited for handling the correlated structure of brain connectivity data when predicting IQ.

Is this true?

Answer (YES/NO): NO